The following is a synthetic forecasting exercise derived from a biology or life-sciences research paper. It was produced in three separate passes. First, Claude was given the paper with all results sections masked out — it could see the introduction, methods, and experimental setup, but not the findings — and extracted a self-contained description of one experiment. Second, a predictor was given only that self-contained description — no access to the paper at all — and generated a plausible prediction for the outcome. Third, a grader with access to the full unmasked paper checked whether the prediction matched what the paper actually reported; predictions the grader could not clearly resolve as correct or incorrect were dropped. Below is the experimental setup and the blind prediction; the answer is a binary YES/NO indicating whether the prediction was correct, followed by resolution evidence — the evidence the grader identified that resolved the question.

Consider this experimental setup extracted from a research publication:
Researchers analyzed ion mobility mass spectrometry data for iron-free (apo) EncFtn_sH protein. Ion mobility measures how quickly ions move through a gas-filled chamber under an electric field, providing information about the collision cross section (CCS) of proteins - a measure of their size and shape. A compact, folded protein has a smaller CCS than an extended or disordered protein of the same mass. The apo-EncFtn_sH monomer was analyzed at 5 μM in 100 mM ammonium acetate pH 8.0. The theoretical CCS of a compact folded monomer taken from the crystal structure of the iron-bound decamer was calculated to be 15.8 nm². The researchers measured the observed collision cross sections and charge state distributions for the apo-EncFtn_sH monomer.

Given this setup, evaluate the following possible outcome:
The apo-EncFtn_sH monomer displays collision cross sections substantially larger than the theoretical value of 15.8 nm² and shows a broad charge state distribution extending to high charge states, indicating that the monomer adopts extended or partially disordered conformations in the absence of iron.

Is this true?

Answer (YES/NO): YES